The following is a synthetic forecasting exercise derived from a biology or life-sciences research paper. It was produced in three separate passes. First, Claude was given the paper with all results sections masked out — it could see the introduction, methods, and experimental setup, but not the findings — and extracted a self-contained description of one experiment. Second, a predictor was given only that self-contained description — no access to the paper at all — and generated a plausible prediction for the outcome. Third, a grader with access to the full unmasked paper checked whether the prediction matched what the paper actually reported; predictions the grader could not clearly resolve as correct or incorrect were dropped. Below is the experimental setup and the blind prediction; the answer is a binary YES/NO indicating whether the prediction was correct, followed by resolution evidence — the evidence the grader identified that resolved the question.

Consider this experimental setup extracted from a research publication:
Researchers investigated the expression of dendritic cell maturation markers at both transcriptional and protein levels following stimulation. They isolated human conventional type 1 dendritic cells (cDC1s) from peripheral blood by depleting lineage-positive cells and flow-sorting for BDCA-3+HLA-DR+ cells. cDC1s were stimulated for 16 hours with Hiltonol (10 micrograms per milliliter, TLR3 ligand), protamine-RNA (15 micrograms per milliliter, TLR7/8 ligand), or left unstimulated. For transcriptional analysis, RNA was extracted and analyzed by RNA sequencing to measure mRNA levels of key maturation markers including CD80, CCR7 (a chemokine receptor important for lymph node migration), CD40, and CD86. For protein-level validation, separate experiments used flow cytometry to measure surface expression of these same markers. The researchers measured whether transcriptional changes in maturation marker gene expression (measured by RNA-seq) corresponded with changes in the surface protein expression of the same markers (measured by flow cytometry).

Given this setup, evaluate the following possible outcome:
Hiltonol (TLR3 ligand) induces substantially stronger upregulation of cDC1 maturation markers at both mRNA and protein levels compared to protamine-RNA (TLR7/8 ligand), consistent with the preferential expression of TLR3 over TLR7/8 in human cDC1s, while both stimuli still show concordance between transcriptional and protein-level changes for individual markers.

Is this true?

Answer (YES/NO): NO